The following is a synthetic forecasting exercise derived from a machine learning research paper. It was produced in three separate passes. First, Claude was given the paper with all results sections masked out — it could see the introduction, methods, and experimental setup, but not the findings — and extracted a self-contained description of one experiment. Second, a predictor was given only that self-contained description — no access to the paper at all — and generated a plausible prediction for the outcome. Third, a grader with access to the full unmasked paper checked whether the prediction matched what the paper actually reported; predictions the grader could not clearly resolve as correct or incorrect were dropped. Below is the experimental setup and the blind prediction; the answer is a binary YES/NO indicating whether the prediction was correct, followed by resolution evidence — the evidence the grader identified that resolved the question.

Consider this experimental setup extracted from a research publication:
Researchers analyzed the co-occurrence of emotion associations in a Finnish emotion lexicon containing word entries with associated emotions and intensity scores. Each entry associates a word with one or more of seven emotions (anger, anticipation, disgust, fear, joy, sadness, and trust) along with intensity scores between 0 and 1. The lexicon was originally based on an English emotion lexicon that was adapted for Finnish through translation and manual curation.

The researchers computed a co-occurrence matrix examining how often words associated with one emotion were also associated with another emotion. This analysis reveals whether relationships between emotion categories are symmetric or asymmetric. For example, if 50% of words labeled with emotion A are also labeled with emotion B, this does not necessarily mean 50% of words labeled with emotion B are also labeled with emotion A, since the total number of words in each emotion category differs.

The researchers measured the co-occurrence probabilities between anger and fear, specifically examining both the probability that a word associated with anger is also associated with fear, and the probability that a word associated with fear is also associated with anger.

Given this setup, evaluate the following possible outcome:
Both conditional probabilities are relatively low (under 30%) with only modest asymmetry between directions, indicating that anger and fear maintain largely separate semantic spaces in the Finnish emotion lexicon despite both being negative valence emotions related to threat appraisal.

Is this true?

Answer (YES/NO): NO